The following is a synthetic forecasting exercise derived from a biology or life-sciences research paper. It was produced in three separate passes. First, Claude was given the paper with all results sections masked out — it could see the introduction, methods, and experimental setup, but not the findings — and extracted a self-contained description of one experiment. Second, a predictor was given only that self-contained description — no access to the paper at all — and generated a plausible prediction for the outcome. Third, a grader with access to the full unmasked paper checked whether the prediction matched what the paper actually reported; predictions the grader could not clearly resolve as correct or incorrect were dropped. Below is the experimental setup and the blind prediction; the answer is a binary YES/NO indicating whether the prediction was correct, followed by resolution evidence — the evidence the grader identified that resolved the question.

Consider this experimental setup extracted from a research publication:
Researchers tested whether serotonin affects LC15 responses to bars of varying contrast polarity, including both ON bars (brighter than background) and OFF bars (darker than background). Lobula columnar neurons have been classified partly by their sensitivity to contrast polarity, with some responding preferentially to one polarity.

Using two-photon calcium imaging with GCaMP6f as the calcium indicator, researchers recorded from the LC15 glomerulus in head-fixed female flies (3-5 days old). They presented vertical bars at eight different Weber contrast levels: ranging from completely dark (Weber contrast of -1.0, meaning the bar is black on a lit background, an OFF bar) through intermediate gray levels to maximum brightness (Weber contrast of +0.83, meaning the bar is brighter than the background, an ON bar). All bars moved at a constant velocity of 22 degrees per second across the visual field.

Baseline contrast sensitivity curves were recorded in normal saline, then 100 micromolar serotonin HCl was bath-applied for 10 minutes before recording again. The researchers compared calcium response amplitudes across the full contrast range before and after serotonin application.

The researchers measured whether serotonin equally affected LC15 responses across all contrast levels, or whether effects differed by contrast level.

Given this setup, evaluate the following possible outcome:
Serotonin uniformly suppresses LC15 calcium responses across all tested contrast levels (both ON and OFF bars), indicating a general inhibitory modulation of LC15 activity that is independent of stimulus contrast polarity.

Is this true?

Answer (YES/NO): NO